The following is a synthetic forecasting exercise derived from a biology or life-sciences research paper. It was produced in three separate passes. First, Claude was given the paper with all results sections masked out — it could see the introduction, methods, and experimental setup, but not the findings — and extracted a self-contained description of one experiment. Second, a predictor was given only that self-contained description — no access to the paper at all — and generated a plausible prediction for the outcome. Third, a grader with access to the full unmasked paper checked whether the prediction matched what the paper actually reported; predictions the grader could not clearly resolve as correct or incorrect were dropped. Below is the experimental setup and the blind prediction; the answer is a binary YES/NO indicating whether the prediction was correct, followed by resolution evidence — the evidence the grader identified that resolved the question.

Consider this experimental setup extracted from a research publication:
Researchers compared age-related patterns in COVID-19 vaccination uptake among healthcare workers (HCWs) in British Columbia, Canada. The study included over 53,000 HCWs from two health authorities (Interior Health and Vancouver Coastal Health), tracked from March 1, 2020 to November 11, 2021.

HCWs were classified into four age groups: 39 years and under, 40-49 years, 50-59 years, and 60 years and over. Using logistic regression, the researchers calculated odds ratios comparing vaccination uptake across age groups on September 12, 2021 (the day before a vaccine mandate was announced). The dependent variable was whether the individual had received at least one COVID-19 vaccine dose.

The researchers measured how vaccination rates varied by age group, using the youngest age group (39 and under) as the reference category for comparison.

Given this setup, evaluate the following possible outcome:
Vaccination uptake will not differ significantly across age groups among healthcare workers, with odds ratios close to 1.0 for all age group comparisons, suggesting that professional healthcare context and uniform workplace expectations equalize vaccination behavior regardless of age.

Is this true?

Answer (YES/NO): NO